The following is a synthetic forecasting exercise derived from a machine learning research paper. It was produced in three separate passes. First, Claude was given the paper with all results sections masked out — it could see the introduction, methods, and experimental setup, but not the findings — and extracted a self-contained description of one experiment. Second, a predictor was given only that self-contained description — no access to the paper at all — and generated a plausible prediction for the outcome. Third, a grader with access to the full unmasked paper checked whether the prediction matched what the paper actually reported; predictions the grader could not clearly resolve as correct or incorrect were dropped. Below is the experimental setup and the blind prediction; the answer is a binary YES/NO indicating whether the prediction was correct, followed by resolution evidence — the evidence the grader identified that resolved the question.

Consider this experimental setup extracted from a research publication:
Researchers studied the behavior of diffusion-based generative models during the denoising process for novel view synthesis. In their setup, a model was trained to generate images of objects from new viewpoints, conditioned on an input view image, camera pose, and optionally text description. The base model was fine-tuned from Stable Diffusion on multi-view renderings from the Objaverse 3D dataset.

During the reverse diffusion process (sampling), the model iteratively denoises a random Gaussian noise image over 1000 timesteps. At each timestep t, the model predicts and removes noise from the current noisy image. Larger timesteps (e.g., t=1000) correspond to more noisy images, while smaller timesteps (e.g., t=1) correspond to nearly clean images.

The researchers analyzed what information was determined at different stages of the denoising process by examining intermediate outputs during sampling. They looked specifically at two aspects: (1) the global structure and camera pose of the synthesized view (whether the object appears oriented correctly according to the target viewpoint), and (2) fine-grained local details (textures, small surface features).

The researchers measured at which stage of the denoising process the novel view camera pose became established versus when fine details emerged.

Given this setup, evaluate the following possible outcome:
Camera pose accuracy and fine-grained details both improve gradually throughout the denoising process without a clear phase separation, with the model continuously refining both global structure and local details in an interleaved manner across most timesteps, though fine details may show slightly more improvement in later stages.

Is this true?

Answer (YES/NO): NO